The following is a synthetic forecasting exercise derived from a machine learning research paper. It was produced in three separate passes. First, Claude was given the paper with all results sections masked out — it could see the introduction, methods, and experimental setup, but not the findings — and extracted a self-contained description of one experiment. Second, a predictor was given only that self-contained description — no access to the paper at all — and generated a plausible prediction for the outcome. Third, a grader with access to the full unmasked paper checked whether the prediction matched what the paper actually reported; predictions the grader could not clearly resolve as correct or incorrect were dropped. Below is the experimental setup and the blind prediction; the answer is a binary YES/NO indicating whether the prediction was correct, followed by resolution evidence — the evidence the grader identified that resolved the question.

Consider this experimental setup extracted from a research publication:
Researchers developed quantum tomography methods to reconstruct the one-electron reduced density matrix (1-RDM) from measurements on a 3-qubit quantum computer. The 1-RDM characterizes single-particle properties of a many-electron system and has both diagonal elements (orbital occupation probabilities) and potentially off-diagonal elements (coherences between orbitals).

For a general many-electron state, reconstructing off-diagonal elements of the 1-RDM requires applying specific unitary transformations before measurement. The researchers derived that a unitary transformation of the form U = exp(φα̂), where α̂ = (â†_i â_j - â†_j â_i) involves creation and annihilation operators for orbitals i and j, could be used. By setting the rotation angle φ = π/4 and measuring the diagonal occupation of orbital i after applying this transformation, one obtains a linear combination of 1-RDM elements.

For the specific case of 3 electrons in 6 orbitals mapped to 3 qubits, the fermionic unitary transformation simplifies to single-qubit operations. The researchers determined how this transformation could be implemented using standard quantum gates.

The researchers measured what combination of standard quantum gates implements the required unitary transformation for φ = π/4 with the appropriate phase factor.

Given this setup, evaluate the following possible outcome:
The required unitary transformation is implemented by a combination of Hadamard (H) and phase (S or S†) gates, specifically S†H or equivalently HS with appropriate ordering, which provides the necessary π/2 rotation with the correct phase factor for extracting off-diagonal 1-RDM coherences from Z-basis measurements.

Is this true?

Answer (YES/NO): NO